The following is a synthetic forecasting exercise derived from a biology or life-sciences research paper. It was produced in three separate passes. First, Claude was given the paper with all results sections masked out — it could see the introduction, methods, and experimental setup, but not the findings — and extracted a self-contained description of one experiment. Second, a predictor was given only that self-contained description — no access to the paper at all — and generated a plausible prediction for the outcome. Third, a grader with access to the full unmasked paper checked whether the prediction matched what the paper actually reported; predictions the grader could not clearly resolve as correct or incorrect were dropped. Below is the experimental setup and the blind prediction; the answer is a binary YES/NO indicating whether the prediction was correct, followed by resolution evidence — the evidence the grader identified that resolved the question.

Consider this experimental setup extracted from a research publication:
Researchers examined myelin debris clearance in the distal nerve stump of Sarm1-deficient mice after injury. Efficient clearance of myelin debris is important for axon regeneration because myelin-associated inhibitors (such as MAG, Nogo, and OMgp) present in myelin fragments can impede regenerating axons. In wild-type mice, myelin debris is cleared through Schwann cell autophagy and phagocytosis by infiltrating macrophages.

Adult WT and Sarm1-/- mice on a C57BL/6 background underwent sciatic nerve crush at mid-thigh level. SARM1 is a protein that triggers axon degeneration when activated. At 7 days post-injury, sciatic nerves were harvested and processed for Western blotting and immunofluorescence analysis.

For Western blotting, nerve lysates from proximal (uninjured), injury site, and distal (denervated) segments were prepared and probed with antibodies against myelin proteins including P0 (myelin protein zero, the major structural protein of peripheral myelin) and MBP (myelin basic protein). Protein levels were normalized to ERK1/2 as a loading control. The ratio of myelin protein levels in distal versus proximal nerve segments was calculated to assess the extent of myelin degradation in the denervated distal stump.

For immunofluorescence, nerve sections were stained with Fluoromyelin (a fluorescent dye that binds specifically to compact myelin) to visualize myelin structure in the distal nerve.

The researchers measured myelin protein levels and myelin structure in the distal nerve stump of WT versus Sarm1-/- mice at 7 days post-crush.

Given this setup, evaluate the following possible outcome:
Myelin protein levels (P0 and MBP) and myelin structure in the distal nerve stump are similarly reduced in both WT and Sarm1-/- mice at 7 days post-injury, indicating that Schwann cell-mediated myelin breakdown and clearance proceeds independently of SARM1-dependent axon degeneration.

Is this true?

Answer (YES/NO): NO